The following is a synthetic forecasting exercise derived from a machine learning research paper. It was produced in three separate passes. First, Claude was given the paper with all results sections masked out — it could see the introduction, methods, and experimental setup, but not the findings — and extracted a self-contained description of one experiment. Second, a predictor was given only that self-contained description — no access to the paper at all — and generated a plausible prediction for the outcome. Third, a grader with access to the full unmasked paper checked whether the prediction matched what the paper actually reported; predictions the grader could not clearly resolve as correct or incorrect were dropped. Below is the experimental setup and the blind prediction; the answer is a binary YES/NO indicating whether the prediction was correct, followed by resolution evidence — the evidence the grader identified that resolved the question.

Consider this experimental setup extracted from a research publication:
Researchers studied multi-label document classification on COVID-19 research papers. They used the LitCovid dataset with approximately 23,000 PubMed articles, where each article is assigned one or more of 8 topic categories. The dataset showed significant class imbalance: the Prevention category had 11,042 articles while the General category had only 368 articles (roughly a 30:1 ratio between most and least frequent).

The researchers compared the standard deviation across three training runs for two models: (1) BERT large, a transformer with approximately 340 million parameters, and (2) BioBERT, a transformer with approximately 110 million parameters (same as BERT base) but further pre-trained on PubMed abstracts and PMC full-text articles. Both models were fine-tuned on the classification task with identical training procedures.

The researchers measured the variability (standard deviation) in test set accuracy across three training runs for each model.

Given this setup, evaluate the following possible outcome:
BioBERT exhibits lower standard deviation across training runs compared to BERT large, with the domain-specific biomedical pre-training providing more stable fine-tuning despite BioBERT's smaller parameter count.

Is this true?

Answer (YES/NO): YES